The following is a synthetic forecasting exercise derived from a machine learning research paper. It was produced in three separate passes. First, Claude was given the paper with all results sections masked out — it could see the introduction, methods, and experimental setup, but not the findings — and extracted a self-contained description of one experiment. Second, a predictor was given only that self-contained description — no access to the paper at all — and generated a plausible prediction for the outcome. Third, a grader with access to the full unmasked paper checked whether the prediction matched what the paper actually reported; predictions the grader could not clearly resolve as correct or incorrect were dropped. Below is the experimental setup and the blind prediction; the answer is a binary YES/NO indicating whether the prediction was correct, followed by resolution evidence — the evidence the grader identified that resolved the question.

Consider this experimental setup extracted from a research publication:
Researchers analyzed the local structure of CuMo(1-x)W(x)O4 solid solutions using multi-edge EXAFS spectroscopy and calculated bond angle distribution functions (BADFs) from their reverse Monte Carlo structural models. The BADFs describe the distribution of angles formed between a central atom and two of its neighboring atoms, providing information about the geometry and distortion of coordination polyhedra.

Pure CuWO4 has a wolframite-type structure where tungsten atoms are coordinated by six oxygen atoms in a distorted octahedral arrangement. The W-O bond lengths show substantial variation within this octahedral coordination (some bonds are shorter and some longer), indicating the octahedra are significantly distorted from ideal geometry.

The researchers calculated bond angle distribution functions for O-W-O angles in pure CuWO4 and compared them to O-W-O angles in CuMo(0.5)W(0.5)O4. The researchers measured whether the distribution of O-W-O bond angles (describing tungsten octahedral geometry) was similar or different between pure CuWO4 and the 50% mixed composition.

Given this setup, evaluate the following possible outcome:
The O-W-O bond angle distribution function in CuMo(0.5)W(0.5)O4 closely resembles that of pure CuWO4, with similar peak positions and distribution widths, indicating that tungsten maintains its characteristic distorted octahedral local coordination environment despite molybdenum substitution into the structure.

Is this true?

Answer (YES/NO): YES